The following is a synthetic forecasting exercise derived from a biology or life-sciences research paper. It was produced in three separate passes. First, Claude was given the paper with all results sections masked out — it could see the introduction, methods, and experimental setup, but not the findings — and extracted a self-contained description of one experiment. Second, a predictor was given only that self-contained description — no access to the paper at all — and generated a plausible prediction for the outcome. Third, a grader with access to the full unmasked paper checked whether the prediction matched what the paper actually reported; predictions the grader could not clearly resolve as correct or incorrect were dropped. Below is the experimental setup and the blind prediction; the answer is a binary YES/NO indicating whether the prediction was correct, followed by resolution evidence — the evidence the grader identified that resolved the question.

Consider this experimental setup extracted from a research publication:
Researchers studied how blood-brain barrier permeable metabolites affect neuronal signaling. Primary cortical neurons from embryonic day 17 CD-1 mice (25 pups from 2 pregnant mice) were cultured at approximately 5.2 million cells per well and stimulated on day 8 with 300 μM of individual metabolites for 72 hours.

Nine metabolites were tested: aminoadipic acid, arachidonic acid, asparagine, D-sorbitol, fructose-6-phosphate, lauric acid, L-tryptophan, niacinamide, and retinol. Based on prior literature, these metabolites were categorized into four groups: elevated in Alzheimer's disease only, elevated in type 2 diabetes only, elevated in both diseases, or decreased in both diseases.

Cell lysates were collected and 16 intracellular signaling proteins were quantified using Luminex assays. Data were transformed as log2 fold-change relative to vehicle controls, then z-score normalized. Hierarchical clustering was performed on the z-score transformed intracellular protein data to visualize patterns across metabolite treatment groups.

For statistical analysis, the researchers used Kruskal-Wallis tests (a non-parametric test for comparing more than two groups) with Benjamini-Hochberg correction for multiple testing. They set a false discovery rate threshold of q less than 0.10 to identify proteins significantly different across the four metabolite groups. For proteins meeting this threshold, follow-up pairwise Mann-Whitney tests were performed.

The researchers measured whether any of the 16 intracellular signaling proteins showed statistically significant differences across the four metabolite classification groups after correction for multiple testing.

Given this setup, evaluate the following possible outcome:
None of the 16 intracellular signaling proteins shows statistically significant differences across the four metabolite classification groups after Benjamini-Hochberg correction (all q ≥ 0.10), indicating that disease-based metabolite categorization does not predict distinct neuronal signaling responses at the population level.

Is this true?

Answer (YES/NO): NO